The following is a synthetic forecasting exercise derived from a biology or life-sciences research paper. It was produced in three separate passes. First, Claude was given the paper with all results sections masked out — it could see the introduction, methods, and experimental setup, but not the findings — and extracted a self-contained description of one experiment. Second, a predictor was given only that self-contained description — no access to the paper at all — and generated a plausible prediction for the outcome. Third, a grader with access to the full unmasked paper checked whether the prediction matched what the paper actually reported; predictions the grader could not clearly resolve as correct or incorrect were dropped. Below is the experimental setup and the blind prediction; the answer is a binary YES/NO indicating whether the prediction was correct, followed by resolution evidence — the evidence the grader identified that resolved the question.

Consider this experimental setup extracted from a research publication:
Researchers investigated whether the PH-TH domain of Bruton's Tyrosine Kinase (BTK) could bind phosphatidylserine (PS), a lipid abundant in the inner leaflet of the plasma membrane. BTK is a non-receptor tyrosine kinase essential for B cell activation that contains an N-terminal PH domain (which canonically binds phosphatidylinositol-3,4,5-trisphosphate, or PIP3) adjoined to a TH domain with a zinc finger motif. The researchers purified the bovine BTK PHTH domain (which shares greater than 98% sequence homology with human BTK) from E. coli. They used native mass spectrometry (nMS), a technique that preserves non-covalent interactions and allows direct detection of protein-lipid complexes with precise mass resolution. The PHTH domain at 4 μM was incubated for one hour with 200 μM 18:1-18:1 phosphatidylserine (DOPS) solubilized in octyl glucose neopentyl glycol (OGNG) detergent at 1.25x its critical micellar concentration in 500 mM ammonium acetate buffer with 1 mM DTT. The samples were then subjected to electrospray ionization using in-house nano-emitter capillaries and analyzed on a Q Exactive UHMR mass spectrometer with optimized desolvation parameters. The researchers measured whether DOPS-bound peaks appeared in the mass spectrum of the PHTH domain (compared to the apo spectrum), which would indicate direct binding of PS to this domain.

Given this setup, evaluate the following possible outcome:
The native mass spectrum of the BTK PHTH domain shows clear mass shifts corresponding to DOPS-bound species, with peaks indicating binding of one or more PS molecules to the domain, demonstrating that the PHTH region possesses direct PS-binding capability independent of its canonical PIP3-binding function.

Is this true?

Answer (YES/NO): YES